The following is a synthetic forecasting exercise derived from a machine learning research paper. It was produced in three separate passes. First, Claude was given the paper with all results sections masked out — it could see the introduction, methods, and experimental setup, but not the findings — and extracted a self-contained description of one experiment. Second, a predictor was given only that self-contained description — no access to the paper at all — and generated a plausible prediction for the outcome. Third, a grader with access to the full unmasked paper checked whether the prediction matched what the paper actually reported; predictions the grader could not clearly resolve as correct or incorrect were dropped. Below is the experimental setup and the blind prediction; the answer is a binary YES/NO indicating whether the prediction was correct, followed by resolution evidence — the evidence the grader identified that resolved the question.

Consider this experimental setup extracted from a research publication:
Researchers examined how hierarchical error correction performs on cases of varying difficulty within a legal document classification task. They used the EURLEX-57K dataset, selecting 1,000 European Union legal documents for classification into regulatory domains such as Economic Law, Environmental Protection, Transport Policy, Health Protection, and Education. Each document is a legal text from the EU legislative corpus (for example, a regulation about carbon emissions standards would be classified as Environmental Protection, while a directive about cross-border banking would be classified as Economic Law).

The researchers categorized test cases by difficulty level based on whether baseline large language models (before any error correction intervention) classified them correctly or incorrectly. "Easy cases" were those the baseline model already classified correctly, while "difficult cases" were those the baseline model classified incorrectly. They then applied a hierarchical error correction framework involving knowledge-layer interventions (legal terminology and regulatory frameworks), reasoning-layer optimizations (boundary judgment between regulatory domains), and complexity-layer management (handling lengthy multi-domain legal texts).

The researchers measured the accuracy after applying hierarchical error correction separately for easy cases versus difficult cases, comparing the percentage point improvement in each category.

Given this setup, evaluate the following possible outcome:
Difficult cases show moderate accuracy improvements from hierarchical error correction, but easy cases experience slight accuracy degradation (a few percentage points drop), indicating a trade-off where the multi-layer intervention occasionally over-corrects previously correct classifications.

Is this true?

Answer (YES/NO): NO